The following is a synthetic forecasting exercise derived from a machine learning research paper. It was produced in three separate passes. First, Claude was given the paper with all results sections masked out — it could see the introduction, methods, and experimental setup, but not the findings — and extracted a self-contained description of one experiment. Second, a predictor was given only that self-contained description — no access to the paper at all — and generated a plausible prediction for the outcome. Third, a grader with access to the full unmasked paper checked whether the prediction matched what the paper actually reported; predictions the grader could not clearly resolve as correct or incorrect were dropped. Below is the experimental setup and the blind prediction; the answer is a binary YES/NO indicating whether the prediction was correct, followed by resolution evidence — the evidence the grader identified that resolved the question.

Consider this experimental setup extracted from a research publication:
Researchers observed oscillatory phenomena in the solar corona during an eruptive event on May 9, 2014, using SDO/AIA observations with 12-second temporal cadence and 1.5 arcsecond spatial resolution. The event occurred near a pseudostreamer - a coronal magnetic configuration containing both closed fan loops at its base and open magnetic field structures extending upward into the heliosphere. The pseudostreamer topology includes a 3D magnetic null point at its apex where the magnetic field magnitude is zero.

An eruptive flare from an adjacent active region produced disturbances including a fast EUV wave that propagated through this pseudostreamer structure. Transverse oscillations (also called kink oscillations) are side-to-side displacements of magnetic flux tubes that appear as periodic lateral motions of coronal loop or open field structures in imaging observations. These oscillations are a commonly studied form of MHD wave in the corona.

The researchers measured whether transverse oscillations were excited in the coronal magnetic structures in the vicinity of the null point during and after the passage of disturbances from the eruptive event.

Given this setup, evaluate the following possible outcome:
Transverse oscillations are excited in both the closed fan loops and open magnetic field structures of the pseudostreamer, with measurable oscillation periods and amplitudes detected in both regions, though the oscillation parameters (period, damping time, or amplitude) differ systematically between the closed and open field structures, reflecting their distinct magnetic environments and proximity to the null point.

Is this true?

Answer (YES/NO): NO